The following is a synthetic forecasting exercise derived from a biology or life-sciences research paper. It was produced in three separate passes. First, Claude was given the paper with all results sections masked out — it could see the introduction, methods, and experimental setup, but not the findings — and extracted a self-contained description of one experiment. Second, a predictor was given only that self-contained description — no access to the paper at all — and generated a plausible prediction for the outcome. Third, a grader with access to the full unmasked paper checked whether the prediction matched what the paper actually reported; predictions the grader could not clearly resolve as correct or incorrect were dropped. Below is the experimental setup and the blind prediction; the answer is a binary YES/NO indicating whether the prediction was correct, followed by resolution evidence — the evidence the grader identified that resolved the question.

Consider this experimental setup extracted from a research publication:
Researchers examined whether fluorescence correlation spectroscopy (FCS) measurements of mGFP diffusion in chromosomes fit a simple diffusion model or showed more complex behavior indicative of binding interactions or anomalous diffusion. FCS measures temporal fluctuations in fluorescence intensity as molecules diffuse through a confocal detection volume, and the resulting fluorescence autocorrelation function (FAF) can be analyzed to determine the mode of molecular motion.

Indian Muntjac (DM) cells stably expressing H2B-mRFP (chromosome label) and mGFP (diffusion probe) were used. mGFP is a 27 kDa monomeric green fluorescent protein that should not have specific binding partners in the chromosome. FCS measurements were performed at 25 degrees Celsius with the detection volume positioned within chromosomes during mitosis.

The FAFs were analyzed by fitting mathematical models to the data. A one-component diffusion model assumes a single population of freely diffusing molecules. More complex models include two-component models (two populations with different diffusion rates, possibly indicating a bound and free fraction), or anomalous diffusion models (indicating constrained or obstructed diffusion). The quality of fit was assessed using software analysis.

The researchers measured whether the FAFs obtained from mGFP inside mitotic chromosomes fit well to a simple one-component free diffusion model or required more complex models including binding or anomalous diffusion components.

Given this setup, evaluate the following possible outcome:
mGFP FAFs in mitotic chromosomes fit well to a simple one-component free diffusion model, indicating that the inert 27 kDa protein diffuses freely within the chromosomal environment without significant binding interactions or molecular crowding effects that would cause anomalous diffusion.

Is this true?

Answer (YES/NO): YES